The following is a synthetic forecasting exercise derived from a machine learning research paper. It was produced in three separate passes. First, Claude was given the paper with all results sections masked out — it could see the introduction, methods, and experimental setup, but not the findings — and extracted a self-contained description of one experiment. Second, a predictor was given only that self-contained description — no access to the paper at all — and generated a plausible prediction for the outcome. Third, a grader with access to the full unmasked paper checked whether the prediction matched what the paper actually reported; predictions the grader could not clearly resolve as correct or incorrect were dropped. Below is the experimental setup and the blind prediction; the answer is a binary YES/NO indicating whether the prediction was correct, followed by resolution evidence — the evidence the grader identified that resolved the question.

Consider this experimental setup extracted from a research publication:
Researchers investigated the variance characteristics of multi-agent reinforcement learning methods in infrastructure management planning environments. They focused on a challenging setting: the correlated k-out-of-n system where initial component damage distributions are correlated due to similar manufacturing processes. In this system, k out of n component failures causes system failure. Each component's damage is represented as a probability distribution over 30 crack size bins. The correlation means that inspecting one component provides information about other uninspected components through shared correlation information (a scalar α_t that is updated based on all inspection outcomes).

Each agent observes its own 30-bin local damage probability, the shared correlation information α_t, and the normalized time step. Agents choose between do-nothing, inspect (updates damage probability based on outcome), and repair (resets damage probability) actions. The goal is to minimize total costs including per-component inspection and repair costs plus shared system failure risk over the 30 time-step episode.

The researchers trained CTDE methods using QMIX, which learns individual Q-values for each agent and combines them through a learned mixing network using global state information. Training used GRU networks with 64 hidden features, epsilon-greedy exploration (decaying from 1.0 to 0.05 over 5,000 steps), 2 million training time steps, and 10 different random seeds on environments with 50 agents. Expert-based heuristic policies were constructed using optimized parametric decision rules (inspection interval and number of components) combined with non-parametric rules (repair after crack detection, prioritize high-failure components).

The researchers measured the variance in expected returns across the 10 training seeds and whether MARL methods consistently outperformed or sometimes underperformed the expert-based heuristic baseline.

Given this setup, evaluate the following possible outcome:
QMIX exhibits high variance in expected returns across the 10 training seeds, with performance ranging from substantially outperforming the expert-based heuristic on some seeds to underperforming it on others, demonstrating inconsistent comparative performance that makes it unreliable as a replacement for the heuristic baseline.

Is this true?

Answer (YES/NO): NO